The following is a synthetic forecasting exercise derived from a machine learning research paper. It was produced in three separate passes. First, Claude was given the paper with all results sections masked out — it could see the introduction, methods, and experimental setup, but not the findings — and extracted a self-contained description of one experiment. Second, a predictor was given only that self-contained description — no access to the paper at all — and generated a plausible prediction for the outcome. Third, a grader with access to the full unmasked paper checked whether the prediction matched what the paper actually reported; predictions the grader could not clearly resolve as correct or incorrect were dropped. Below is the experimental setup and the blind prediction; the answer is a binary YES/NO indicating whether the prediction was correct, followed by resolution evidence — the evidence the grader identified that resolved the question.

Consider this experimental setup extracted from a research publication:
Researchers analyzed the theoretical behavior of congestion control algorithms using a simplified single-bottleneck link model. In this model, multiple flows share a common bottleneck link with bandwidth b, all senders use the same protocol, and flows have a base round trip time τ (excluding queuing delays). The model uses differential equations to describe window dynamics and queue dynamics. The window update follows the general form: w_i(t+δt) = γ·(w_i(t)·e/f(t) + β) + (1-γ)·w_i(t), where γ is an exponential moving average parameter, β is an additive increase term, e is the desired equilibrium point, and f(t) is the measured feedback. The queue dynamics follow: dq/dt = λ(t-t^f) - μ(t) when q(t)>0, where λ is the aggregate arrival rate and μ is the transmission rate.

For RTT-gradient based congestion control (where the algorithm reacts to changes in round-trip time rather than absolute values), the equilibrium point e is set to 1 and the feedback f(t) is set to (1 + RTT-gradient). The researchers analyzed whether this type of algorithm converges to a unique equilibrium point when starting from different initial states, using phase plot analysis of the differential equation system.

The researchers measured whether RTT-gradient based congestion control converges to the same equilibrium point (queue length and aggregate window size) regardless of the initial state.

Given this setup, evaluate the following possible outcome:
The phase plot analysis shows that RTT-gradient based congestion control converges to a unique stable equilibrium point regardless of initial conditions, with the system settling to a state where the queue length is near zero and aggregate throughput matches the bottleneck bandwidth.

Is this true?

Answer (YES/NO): NO